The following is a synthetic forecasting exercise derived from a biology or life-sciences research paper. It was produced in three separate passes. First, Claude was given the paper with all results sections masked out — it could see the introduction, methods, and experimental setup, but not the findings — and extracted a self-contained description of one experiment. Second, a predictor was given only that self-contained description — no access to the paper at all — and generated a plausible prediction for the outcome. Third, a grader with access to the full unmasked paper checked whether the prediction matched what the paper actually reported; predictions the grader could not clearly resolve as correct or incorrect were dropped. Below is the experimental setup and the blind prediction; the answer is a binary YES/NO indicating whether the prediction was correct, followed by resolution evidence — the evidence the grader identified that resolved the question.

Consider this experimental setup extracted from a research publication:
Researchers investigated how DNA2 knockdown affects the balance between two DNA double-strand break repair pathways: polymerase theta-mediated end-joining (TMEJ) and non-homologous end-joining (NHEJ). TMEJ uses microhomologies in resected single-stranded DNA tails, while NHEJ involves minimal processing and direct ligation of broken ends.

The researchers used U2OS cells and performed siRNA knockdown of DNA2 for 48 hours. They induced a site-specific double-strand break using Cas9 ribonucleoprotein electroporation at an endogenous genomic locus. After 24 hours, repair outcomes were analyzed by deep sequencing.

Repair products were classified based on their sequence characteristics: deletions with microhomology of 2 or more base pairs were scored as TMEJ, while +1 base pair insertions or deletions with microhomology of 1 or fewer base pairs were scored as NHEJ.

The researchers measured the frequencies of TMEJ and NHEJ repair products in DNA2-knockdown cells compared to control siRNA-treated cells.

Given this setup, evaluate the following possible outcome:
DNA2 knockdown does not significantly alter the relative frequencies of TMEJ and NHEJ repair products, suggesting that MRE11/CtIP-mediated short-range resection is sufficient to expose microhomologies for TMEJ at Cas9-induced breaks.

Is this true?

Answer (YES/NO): NO